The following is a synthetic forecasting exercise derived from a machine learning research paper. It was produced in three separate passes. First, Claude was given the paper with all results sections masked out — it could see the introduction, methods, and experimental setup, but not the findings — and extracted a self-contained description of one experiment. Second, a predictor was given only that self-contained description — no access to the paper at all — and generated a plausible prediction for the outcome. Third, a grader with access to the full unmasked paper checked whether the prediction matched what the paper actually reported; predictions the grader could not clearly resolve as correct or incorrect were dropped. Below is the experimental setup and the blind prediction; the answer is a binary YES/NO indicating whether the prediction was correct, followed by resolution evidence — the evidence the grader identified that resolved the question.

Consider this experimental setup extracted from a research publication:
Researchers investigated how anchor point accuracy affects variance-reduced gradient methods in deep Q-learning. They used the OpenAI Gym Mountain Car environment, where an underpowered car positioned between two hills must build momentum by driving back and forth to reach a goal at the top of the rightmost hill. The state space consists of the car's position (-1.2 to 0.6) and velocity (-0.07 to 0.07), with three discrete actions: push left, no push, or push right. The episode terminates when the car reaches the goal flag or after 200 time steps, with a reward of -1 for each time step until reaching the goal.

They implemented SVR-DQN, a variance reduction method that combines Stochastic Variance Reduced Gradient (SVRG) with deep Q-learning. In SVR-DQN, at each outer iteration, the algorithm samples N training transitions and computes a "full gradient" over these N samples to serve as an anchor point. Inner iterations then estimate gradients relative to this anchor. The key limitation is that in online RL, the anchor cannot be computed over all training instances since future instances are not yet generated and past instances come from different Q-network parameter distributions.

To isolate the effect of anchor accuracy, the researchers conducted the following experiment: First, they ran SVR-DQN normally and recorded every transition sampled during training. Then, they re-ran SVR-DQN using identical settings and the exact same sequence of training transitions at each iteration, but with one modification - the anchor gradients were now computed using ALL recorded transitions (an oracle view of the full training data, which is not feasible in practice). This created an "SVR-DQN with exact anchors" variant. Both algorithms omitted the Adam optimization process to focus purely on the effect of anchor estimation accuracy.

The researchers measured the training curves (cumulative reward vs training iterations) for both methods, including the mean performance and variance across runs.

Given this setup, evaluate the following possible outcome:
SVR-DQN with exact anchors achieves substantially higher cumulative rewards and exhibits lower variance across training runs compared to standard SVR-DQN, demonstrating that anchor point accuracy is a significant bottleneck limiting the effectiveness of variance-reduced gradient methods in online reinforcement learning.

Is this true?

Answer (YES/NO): YES